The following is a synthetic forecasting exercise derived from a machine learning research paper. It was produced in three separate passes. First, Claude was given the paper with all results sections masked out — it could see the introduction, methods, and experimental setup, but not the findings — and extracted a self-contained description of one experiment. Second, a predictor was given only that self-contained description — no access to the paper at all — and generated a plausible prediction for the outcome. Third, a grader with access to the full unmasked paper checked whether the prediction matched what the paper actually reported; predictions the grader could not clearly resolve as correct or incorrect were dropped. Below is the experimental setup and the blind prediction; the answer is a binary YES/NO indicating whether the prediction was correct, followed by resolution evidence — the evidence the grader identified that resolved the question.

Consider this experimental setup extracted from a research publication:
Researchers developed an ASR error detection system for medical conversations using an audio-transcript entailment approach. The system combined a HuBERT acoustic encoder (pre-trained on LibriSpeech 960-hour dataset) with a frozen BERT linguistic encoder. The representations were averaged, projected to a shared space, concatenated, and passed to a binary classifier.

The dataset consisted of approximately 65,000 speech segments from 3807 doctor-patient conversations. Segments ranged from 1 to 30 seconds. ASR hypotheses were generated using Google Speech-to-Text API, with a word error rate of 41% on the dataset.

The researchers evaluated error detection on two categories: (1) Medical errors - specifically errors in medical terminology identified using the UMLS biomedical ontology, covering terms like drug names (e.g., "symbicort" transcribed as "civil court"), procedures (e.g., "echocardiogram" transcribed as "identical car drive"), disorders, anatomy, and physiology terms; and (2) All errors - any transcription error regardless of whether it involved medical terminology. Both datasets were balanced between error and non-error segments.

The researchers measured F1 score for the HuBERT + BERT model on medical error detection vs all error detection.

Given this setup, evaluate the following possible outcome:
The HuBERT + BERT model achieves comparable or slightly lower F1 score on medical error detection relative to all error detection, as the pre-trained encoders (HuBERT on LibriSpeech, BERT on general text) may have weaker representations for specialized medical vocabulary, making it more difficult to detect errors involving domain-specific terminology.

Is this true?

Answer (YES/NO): NO